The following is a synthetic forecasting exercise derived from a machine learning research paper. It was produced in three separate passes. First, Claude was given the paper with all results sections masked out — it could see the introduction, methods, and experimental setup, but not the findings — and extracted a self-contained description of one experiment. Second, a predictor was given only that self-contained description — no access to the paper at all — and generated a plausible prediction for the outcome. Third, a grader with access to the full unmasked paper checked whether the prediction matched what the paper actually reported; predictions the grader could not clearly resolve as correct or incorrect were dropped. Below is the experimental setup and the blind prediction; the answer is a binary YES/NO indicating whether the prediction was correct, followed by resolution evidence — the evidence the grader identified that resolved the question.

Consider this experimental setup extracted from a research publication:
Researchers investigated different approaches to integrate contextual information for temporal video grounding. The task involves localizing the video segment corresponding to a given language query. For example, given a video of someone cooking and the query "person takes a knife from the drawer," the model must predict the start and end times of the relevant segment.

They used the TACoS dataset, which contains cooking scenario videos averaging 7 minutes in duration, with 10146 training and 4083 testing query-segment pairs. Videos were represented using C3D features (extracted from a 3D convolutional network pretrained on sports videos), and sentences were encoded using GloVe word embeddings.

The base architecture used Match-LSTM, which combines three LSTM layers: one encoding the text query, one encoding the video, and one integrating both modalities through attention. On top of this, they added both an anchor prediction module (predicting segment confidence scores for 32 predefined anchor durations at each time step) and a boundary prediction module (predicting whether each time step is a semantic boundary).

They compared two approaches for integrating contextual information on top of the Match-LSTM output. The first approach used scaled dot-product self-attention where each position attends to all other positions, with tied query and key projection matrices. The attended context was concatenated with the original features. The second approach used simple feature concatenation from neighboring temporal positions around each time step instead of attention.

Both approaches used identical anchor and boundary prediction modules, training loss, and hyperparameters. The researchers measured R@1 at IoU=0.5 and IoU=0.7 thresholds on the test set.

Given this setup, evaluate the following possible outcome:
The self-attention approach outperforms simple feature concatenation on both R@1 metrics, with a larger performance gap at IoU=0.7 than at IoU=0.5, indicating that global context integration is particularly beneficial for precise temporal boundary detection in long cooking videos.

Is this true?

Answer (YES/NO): NO